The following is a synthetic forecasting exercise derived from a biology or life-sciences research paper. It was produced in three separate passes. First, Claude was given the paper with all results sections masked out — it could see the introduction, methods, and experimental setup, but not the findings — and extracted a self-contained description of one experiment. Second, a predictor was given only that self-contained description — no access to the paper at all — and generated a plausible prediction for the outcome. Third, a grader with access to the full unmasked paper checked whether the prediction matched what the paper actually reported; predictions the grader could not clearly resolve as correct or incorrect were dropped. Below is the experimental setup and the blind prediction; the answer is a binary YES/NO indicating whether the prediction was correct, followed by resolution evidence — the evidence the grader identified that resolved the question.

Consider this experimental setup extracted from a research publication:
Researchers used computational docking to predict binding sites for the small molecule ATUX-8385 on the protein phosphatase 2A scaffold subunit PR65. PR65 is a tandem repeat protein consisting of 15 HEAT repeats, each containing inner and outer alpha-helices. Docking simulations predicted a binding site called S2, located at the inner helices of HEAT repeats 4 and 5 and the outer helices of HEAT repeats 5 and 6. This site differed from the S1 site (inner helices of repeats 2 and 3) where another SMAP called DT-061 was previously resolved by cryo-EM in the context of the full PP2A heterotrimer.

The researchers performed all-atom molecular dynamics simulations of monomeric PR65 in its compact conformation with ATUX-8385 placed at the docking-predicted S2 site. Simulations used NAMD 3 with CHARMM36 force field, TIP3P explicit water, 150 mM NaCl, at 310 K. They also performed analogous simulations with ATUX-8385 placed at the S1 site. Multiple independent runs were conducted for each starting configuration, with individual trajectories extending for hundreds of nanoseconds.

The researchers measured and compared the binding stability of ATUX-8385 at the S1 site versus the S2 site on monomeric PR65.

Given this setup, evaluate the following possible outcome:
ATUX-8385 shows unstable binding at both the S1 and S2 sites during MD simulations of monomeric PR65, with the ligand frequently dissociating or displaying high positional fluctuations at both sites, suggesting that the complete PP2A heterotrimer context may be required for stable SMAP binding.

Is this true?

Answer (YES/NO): NO